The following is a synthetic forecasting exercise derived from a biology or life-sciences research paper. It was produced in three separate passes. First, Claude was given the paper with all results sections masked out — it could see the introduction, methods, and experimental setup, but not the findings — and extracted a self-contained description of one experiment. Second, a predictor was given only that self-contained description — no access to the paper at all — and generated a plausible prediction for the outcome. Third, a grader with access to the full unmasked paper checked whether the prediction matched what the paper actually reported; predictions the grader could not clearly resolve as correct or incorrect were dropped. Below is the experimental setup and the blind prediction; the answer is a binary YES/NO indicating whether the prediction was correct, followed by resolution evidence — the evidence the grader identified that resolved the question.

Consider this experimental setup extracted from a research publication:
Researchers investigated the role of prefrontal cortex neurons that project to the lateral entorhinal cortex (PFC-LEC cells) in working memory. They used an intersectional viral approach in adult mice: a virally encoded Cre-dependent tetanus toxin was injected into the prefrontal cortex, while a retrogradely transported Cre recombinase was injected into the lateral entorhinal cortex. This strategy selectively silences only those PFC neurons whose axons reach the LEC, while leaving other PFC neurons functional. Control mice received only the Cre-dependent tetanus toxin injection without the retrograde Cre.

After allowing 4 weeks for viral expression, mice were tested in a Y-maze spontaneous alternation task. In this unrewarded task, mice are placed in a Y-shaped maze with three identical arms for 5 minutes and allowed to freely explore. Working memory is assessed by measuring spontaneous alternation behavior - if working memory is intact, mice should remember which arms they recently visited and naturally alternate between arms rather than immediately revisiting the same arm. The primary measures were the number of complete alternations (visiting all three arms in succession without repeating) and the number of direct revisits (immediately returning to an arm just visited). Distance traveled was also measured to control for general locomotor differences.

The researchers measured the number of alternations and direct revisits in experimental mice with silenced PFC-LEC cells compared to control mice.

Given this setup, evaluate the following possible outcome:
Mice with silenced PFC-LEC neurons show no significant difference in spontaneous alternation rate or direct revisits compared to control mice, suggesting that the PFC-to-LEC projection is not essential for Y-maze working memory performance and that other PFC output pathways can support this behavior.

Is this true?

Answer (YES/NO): NO